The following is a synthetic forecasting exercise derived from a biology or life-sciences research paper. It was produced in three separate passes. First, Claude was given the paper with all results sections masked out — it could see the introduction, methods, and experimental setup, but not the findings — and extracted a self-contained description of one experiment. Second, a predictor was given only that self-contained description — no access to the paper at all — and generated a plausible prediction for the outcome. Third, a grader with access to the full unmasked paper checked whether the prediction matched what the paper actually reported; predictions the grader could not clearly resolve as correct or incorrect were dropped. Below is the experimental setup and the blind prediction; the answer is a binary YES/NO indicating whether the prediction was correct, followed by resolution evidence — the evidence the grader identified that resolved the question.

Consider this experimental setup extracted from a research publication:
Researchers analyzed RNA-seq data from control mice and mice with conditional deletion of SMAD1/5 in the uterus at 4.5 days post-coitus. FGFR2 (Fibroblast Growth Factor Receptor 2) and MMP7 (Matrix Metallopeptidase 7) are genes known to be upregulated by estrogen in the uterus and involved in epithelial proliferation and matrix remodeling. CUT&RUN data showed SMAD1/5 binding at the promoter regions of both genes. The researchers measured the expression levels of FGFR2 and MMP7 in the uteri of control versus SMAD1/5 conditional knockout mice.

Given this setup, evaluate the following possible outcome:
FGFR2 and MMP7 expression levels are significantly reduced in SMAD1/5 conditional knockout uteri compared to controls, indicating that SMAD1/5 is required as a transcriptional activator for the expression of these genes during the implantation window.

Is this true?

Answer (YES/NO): NO